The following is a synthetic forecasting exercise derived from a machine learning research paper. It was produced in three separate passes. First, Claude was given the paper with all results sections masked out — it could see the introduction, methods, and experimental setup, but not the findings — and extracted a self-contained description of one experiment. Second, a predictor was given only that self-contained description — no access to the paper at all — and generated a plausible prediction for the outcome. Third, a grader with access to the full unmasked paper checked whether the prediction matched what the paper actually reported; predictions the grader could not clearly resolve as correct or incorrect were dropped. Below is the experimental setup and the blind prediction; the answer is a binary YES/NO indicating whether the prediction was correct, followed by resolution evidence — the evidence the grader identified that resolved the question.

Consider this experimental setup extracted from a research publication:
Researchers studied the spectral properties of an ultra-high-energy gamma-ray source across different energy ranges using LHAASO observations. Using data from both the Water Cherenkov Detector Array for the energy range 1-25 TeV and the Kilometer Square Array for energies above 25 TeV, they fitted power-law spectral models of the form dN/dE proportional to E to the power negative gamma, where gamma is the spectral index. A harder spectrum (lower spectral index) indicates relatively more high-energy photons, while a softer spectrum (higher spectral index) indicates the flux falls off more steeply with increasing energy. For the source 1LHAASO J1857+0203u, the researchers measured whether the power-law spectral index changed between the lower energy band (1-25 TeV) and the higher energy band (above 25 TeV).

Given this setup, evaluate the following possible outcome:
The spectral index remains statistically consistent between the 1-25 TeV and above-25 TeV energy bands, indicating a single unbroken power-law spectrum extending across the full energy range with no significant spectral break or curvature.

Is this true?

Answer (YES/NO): NO